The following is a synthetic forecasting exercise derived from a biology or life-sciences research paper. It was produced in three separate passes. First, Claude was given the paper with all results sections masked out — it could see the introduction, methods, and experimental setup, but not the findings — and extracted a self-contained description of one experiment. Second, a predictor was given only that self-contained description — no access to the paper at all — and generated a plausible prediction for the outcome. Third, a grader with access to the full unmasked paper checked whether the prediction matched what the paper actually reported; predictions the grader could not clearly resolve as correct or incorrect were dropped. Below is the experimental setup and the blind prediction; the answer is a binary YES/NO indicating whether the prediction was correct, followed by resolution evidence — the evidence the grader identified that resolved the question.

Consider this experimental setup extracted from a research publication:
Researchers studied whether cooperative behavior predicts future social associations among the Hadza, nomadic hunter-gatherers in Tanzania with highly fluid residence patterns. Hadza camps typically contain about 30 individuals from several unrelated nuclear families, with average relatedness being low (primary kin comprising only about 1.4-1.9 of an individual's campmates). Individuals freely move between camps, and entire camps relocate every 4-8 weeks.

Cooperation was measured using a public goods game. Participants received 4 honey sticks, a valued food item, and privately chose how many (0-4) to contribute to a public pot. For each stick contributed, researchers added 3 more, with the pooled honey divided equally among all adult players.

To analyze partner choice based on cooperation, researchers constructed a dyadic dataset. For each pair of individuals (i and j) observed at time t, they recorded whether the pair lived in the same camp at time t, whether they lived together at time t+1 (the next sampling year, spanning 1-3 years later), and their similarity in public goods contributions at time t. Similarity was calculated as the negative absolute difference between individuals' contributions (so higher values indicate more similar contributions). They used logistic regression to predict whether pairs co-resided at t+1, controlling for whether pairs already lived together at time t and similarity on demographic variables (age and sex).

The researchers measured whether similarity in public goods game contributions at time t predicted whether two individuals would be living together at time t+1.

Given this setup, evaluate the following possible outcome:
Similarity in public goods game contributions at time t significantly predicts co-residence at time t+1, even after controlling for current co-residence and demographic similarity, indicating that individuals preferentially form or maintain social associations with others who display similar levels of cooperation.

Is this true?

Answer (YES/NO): NO